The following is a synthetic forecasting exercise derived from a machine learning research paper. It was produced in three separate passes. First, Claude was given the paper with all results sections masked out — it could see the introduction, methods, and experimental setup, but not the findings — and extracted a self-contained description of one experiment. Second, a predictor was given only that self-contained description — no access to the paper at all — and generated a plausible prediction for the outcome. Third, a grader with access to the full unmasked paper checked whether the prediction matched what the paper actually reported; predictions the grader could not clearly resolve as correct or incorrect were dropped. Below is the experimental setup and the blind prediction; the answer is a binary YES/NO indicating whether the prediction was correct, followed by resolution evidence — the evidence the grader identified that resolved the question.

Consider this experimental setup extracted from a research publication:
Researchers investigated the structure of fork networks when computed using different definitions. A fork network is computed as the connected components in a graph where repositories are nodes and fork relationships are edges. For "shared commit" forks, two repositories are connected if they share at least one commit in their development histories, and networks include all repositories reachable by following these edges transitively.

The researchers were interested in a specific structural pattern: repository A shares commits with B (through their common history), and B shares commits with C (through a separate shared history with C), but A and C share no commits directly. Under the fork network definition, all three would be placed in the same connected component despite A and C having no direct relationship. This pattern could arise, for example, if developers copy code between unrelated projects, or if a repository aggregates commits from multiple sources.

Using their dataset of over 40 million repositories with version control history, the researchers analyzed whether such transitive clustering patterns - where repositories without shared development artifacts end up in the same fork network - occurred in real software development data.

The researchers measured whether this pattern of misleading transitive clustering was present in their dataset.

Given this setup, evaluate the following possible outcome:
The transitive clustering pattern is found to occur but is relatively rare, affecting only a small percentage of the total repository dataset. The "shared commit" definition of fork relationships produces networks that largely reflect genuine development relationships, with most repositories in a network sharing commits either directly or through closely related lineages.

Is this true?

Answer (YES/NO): NO